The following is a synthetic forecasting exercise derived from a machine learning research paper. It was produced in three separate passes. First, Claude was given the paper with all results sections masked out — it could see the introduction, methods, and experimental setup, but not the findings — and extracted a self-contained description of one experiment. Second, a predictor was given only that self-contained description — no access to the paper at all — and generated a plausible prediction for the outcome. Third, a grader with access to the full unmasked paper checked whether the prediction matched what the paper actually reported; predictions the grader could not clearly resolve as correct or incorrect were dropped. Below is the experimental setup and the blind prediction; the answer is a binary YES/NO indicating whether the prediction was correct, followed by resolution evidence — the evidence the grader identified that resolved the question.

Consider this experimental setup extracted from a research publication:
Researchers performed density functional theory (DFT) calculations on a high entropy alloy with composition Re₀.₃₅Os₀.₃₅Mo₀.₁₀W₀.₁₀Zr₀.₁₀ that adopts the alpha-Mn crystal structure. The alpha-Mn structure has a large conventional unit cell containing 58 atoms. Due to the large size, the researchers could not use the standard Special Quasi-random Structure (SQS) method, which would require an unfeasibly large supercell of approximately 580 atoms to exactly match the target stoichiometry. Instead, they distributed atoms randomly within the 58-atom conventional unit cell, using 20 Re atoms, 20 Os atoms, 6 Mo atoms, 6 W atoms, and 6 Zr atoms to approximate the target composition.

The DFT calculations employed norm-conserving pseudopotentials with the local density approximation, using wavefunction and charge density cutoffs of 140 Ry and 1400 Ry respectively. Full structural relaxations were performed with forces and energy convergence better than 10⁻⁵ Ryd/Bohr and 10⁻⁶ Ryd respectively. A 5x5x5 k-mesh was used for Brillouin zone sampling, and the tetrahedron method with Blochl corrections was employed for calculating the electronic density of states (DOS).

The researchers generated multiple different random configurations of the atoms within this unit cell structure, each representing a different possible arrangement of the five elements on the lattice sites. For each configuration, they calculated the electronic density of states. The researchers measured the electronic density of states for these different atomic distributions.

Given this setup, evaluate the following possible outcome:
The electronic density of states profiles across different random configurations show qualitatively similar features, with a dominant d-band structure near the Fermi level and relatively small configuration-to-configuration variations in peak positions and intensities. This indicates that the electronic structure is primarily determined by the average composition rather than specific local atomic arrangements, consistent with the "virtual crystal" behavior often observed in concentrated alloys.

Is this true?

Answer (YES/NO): YES